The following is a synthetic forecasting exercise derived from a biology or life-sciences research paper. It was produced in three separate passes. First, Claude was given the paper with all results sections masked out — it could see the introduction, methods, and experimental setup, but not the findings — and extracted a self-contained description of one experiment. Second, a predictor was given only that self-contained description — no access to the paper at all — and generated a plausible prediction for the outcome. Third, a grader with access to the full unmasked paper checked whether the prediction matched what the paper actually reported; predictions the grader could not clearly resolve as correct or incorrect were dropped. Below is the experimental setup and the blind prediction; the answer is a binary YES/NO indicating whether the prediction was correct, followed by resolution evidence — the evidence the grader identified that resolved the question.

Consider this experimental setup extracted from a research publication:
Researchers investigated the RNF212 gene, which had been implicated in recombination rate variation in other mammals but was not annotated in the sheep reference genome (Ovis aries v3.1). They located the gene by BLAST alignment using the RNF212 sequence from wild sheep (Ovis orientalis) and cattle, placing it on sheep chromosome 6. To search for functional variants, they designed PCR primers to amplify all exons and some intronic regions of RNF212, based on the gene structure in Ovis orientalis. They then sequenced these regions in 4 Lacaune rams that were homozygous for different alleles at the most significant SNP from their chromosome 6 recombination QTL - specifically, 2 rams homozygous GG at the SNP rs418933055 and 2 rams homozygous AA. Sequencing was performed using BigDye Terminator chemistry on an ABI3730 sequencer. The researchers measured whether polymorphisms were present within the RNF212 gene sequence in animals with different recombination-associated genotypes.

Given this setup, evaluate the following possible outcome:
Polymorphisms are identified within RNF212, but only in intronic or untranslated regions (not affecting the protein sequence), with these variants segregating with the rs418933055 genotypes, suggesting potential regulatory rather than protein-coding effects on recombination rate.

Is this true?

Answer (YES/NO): NO